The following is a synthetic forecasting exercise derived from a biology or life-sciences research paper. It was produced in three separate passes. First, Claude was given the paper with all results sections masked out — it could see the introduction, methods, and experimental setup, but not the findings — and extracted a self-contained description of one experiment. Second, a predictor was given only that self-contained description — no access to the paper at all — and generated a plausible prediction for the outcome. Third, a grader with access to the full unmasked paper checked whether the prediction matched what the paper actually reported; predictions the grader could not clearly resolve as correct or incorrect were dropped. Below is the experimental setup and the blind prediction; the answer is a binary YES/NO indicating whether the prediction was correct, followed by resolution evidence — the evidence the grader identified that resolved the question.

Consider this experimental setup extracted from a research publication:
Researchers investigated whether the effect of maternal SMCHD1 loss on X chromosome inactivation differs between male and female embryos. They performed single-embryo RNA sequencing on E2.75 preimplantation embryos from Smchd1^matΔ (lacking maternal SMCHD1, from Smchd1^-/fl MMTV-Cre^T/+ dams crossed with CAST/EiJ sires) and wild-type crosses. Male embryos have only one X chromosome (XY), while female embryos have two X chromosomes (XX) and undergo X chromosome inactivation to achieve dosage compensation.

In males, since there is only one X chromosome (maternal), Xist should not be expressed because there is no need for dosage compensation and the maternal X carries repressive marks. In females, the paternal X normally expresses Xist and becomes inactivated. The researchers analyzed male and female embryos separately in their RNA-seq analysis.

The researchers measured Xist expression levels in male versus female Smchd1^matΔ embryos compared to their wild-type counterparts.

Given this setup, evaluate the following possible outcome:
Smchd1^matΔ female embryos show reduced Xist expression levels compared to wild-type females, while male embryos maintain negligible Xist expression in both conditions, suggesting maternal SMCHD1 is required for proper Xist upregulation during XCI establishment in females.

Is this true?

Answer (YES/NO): NO